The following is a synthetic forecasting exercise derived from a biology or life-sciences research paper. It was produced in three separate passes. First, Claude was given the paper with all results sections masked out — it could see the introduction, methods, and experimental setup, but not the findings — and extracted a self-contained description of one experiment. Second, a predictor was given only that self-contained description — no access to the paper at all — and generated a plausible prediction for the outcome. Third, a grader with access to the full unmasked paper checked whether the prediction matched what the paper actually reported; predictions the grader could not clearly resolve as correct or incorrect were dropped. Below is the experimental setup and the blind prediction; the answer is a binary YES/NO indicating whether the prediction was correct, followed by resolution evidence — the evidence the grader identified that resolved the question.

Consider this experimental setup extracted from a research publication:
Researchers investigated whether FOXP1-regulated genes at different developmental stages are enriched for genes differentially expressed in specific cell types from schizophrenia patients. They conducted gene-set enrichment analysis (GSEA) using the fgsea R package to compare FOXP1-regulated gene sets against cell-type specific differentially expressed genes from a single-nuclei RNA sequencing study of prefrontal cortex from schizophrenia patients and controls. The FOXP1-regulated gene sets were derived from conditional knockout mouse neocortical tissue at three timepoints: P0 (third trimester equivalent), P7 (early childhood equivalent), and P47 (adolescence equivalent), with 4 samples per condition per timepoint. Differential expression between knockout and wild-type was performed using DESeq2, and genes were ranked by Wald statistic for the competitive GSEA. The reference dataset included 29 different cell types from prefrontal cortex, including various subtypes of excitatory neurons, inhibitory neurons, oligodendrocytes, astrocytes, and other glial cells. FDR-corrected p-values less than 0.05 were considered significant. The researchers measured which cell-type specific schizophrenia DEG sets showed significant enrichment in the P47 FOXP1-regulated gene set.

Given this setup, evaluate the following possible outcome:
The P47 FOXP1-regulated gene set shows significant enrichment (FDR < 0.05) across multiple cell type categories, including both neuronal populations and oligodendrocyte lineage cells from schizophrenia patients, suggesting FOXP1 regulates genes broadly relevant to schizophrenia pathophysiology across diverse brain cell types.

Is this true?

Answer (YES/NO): NO